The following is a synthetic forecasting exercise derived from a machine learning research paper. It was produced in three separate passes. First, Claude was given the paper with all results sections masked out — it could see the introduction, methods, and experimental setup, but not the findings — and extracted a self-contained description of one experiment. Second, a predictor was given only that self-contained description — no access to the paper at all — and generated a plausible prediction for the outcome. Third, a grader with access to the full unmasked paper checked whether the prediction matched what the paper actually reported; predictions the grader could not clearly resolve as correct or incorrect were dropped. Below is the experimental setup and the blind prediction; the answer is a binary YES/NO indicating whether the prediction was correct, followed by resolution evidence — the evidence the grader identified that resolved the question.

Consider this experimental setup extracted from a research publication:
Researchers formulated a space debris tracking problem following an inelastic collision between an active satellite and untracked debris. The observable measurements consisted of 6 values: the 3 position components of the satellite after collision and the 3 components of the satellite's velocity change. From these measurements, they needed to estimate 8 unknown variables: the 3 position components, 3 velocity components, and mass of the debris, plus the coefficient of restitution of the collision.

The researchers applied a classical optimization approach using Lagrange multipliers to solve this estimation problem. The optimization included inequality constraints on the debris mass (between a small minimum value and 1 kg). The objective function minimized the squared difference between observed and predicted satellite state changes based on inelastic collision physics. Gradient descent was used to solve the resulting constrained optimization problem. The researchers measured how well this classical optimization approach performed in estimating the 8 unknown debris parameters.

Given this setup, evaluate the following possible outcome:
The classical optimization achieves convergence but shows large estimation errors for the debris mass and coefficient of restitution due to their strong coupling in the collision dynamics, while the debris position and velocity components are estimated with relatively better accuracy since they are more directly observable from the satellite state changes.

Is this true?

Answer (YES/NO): NO